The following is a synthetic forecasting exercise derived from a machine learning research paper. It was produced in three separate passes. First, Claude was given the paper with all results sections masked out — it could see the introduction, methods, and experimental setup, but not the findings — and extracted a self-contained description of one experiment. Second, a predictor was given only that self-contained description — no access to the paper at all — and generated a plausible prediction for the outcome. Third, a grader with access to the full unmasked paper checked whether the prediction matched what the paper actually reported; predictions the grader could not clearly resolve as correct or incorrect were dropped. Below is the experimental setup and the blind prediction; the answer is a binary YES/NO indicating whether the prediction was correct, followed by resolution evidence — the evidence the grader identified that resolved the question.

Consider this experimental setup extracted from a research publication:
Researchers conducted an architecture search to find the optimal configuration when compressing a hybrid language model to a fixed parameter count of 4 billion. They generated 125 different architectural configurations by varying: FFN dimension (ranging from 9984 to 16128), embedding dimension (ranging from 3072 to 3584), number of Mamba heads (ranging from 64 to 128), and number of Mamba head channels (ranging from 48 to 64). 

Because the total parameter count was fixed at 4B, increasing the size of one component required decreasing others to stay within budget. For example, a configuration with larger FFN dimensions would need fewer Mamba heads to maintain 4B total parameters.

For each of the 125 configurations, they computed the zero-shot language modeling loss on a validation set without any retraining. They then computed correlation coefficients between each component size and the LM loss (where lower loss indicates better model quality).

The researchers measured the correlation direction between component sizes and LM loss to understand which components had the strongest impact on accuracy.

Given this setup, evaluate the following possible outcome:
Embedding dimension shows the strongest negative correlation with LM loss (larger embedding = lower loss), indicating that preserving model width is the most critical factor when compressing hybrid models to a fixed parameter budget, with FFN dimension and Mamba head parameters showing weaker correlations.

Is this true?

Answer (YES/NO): NO